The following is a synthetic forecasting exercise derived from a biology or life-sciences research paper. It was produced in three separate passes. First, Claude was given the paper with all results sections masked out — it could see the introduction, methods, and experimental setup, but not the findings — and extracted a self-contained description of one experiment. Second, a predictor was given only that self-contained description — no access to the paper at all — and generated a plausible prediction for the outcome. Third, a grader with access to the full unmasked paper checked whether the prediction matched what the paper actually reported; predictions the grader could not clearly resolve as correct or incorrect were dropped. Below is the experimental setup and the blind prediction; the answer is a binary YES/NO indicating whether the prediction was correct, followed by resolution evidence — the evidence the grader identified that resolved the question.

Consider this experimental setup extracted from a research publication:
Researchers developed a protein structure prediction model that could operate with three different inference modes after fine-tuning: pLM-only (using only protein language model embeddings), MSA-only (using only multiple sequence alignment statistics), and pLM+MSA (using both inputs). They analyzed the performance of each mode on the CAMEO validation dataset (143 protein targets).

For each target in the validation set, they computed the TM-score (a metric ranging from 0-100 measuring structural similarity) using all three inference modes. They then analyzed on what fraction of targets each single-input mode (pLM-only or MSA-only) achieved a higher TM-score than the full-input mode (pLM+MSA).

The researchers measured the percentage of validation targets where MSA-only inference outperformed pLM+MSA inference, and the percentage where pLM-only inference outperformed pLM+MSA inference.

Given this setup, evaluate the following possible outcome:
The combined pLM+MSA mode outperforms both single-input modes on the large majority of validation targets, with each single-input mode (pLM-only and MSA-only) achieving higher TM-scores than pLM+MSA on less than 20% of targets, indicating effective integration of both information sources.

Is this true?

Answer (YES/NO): NO